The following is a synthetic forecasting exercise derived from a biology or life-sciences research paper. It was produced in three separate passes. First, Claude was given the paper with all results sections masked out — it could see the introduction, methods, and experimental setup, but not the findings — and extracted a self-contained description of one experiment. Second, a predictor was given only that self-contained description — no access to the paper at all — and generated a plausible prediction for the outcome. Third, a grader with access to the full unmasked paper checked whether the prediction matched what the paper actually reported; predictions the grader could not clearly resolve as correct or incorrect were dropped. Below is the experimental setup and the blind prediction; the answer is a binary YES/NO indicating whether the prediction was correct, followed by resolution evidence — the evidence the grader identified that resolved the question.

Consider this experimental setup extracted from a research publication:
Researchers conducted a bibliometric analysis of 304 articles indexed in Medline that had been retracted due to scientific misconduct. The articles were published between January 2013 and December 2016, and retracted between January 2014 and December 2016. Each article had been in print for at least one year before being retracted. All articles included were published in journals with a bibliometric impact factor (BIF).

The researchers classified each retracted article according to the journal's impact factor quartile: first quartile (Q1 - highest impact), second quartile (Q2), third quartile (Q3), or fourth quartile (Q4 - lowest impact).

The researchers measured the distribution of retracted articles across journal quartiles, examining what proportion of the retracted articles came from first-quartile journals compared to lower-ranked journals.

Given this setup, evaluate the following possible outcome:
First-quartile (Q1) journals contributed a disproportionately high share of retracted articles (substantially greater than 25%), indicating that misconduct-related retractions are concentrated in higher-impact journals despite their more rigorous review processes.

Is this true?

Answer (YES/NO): NO